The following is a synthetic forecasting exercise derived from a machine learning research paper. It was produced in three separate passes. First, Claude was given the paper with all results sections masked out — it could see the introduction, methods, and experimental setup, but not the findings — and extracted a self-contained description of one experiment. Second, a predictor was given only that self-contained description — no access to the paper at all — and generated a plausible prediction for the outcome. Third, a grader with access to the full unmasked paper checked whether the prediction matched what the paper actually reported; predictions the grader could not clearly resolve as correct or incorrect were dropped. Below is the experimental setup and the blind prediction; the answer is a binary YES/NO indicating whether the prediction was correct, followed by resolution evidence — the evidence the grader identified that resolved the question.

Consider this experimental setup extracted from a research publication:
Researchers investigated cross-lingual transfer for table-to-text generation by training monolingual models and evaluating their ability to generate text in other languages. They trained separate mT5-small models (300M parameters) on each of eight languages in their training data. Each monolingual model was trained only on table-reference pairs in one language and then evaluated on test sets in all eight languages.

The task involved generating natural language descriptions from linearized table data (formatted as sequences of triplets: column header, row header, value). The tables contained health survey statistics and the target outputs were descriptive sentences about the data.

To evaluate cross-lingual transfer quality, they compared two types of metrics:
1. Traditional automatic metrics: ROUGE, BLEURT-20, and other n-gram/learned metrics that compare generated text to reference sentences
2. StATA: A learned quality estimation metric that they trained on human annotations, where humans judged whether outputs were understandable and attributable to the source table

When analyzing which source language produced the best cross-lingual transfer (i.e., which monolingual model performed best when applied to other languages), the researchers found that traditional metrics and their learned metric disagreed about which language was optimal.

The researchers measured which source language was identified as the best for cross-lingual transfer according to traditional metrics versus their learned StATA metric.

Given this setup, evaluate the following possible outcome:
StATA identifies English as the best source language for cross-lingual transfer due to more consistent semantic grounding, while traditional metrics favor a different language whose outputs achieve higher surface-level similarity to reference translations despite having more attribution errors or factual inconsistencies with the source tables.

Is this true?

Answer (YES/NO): NO